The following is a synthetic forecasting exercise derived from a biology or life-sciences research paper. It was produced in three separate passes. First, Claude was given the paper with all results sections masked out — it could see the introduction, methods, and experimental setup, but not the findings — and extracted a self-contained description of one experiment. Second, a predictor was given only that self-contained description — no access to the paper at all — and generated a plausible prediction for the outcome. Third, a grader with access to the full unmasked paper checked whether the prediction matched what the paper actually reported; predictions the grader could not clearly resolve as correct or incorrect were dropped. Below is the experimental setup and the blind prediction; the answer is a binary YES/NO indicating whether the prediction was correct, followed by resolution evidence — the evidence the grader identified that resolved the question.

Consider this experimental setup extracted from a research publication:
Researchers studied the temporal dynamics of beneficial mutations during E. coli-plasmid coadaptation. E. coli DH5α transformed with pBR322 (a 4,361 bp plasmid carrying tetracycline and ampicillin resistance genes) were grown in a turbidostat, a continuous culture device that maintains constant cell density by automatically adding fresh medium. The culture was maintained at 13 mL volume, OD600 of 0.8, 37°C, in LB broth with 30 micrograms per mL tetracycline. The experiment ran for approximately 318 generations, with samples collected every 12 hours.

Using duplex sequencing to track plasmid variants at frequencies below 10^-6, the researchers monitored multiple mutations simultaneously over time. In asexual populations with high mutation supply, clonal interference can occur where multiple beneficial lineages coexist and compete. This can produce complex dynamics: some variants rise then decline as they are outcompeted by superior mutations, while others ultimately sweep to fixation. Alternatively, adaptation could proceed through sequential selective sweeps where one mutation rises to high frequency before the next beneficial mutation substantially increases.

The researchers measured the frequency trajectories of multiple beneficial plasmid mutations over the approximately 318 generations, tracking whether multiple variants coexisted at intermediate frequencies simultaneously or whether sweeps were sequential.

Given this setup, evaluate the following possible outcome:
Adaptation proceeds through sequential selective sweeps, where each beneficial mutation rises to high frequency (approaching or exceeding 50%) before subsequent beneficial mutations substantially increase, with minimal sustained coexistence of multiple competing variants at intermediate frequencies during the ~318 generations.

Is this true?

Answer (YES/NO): NO